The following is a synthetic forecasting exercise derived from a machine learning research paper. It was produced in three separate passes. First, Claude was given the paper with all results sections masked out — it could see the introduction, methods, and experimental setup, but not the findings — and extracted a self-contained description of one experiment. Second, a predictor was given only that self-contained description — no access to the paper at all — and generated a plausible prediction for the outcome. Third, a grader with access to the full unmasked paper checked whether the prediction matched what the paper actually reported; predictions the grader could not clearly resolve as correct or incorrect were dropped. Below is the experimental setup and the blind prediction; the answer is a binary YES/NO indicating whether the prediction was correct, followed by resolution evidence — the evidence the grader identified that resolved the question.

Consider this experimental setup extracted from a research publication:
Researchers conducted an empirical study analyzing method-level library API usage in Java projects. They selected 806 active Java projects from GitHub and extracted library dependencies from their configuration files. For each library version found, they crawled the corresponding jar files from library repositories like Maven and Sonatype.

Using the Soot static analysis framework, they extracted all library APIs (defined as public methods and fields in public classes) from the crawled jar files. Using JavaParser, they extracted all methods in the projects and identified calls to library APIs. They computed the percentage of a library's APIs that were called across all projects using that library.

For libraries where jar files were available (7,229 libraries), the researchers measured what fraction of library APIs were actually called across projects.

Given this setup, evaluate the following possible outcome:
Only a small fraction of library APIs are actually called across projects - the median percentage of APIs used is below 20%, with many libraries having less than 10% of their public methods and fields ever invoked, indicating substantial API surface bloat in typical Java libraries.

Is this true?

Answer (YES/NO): NO